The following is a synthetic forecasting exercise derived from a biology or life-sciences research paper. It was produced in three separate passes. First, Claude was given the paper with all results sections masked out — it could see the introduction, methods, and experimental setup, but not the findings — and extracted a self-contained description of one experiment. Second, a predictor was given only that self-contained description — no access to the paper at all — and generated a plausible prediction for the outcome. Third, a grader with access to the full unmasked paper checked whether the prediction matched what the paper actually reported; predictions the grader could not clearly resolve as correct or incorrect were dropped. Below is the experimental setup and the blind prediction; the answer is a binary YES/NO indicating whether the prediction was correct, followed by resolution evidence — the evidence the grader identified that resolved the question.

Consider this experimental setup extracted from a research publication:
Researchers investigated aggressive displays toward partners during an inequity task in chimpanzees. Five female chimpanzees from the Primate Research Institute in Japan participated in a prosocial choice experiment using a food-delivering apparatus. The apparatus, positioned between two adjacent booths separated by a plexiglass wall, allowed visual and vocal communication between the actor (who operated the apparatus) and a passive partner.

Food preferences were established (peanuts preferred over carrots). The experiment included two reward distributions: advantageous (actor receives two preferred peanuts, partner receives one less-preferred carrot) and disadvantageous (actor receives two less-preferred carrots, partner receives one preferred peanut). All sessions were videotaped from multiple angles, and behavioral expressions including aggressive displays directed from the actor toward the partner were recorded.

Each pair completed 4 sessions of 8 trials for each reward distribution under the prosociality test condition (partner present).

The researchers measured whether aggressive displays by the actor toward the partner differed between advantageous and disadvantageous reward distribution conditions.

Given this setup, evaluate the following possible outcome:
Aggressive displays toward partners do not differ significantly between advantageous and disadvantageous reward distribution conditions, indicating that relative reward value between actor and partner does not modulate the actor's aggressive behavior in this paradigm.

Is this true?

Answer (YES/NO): NO